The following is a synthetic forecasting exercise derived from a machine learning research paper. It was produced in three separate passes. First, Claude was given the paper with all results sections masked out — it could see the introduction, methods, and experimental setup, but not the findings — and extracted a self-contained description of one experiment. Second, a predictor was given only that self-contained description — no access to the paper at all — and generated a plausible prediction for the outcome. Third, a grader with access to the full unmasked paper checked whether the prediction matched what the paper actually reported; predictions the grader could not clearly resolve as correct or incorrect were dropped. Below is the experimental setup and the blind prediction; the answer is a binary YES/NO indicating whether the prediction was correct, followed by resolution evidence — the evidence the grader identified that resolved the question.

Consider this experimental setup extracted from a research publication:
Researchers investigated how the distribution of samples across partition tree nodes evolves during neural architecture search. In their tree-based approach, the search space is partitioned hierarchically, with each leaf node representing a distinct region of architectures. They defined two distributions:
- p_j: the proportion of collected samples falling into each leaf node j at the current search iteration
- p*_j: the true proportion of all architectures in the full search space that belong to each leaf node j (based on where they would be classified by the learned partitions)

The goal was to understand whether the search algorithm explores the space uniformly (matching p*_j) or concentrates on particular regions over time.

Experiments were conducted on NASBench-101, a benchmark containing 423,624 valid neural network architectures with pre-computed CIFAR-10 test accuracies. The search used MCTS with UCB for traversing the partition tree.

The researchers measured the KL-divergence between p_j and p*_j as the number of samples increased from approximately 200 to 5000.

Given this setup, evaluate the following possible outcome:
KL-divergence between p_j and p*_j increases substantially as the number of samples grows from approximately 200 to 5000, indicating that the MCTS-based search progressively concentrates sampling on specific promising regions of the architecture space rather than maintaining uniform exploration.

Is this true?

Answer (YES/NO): NO